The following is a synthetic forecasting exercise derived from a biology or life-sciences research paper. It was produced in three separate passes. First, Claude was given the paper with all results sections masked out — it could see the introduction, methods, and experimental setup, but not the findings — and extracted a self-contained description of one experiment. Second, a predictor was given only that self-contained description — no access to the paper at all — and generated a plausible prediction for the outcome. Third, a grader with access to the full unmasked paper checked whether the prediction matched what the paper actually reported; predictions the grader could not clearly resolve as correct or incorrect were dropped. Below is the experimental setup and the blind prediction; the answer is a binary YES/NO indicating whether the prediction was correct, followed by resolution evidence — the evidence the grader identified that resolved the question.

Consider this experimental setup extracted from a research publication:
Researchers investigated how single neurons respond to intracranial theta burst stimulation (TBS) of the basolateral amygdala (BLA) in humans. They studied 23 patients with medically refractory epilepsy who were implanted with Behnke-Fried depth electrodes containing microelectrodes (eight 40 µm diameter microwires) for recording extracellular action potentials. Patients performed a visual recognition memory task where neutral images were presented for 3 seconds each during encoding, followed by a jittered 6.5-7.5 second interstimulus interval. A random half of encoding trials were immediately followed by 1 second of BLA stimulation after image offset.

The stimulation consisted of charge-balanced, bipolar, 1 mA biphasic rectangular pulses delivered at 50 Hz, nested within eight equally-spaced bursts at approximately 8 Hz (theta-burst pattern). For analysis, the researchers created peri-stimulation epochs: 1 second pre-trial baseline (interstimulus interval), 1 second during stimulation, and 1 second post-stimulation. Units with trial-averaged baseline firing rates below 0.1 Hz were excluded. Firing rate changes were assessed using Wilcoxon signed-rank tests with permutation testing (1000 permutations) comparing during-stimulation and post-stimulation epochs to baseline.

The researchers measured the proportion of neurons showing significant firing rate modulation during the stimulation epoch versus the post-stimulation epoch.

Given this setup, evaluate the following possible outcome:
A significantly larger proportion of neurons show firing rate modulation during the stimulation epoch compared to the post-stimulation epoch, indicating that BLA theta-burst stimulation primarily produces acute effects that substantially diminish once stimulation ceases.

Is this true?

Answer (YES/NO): YES